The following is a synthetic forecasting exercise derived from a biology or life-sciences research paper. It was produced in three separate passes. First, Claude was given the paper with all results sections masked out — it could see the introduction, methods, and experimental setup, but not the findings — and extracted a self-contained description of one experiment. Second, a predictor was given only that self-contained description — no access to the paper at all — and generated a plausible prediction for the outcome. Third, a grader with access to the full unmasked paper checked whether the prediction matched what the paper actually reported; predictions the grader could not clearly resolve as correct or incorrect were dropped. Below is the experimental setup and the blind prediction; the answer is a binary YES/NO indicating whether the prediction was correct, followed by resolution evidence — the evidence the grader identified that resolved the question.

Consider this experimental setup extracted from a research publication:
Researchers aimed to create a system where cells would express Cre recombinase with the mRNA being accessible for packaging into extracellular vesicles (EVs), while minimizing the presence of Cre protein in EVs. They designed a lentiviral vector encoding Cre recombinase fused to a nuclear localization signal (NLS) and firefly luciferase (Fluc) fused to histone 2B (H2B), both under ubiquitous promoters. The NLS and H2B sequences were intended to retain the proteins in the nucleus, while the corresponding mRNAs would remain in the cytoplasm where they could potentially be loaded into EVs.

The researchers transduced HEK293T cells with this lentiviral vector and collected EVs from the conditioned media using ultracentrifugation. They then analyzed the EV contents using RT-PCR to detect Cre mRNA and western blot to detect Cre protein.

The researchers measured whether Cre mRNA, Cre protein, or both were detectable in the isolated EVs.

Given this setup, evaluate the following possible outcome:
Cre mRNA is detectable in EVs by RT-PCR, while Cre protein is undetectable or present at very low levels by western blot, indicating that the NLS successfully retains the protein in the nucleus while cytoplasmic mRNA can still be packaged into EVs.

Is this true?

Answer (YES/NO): YES